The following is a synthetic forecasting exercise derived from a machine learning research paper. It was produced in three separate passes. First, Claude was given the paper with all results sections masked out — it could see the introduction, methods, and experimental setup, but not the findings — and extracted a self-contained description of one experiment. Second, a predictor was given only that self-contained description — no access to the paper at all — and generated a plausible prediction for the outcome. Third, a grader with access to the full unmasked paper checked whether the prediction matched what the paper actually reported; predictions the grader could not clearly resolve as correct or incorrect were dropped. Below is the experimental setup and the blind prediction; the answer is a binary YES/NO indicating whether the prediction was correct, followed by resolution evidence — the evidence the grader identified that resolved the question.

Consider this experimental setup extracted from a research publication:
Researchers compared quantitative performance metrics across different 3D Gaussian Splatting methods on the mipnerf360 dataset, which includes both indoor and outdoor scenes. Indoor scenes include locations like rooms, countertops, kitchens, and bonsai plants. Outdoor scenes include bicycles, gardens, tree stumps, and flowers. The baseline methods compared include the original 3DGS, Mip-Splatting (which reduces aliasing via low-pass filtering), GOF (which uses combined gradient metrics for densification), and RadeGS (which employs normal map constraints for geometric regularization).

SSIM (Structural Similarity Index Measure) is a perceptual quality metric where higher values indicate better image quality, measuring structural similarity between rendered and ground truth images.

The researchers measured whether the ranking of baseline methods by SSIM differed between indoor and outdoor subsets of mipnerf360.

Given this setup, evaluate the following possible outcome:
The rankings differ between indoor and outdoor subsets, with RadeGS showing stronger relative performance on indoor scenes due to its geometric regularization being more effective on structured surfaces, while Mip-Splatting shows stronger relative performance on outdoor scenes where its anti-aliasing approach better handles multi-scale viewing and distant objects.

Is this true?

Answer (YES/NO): NO